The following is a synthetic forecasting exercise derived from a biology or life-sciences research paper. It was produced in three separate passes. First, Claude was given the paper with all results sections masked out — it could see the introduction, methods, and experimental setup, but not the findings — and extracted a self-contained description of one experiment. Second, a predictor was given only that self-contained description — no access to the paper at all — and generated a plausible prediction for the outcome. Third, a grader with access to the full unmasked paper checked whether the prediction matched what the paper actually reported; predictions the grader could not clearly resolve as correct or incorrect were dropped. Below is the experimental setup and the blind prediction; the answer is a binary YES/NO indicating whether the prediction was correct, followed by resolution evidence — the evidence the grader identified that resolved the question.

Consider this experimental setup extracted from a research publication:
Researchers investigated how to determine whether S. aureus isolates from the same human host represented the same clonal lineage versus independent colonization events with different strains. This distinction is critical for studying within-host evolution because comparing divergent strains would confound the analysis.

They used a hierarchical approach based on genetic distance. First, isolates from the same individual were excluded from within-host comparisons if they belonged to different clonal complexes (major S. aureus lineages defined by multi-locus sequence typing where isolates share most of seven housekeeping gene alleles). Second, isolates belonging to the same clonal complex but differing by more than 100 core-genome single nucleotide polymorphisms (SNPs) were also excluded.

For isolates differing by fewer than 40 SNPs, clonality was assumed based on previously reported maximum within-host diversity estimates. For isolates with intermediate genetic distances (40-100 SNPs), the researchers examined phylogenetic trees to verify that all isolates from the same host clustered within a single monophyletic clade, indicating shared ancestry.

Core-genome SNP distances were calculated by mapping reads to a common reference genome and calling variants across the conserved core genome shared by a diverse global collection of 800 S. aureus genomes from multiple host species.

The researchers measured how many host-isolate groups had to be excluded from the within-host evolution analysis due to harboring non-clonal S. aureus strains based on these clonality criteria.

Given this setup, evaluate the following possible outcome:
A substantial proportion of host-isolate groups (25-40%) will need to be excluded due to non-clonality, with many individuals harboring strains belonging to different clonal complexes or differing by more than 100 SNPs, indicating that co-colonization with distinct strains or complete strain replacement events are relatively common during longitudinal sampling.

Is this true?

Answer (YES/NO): NO